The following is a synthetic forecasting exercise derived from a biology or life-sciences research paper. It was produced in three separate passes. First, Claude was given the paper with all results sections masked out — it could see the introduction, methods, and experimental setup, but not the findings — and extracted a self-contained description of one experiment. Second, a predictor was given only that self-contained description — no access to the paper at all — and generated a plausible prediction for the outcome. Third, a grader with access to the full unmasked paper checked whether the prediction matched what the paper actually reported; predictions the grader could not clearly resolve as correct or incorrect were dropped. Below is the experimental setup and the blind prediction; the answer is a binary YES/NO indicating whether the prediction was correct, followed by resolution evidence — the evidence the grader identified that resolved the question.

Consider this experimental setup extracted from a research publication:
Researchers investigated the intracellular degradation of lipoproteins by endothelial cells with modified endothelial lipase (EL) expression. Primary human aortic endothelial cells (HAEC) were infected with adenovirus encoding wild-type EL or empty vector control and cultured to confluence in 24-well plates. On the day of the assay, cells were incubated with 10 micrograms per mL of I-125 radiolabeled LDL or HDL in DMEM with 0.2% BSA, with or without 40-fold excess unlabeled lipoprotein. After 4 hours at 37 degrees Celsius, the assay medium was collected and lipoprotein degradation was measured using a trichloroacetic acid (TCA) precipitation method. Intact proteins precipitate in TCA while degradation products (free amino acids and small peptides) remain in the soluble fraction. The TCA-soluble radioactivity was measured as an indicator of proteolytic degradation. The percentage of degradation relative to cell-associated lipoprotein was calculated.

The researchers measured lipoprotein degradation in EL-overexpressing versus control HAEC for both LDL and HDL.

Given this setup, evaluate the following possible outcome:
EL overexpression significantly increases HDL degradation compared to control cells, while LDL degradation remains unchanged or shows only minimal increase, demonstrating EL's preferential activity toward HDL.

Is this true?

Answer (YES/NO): NO